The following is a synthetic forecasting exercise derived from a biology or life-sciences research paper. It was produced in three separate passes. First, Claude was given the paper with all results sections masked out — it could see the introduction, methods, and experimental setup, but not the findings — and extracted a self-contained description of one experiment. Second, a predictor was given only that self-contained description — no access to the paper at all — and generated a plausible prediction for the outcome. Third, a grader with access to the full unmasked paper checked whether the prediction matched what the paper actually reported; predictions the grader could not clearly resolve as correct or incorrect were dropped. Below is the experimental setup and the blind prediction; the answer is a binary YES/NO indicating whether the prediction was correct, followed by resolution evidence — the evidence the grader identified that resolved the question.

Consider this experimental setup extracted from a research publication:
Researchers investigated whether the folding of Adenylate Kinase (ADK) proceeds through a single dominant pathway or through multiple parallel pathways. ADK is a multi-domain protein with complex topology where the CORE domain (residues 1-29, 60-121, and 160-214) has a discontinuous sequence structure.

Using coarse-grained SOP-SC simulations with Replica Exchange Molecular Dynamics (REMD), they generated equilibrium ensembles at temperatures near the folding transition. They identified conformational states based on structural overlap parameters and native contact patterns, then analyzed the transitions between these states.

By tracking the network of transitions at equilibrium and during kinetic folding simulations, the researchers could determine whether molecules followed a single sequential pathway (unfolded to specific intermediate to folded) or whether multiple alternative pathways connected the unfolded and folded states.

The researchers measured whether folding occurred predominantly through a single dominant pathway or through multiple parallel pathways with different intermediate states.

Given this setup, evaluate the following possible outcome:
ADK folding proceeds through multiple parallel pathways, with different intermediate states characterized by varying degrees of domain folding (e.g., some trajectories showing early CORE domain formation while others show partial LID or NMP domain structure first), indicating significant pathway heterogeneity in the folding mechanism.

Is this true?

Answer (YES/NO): NO